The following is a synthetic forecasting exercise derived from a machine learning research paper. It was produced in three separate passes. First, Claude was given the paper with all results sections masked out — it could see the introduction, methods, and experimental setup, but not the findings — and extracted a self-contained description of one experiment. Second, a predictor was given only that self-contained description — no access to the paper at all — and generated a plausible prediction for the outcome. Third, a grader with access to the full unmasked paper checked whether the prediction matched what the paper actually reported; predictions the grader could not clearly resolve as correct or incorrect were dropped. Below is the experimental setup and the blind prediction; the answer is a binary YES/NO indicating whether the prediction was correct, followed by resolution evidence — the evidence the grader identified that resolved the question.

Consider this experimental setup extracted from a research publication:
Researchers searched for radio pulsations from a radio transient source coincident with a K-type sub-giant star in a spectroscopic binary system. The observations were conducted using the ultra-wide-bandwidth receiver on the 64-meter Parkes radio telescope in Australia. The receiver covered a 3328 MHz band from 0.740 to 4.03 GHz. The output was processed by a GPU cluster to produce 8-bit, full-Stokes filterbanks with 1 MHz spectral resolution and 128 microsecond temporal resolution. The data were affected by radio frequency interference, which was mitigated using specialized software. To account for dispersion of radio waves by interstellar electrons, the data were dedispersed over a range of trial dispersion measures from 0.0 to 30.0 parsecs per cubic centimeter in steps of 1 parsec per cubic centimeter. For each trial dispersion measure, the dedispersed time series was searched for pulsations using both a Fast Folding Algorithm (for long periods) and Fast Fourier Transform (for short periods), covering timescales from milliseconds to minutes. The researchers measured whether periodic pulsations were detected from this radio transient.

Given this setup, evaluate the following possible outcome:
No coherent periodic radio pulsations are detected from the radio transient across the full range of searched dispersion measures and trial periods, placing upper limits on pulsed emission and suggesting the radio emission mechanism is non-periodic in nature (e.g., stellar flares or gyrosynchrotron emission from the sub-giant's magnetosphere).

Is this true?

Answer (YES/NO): YES